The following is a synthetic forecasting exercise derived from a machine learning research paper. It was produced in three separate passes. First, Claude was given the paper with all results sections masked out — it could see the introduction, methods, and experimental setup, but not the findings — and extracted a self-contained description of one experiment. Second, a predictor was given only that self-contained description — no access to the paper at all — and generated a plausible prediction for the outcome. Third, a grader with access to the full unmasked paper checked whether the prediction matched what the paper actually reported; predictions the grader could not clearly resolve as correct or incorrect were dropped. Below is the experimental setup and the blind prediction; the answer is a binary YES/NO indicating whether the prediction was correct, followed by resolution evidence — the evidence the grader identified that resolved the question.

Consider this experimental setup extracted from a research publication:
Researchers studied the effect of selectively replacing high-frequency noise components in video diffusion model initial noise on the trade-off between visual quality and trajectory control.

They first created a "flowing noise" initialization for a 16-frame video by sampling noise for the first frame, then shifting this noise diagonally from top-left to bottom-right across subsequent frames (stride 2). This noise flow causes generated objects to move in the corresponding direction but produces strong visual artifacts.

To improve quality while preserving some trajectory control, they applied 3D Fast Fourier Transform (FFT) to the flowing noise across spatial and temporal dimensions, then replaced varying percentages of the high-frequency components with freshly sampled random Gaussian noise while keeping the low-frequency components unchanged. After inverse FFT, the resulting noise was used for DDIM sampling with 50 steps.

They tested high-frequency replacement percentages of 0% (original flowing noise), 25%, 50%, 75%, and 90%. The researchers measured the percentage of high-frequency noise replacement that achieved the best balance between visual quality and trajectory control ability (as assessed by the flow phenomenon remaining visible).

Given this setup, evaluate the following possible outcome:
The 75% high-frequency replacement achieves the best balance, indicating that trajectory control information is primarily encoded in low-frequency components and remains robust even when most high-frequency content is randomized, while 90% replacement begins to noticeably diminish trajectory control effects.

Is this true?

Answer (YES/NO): YES